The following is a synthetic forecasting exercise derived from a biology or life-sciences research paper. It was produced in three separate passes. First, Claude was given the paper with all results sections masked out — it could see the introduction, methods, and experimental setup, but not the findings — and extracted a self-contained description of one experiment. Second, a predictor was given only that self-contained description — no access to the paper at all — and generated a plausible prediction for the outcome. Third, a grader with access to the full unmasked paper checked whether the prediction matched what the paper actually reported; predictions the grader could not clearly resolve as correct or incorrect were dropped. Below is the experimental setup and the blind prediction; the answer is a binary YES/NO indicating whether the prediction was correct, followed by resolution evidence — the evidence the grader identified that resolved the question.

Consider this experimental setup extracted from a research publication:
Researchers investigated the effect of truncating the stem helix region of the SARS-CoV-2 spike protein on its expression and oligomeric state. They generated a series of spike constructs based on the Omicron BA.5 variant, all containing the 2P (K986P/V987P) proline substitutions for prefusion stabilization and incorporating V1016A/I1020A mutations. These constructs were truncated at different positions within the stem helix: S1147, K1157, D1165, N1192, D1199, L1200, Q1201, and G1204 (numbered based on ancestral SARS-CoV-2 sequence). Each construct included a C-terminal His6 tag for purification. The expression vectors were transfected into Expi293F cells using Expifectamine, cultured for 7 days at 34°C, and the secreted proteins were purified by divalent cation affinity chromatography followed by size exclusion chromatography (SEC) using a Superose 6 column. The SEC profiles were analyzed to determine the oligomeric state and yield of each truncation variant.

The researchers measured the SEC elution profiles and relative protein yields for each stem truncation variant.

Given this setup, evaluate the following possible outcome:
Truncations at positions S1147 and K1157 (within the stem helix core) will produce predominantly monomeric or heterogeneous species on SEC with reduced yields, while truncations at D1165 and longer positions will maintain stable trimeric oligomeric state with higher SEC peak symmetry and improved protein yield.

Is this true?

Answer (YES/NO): NO